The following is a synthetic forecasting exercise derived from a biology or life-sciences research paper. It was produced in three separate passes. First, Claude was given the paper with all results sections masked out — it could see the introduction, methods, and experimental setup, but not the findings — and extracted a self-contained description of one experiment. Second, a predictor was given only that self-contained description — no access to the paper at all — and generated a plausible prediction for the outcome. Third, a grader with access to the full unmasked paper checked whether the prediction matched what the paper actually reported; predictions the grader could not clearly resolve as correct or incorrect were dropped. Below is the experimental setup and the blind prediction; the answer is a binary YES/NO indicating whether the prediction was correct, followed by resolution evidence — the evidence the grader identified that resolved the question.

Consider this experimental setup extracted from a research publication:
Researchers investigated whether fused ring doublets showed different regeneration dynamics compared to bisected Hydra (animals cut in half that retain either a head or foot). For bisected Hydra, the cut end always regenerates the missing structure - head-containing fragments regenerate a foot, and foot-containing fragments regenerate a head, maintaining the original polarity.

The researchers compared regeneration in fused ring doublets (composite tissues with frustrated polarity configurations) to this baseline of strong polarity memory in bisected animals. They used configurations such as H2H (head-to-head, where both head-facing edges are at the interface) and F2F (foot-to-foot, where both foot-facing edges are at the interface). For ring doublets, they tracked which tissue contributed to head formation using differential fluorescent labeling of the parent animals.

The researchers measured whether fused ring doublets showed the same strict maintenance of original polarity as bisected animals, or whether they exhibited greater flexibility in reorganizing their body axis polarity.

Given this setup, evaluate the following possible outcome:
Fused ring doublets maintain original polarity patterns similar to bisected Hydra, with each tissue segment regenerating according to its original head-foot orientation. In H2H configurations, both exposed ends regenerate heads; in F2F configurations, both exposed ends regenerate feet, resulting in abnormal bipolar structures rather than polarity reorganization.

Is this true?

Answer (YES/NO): NO